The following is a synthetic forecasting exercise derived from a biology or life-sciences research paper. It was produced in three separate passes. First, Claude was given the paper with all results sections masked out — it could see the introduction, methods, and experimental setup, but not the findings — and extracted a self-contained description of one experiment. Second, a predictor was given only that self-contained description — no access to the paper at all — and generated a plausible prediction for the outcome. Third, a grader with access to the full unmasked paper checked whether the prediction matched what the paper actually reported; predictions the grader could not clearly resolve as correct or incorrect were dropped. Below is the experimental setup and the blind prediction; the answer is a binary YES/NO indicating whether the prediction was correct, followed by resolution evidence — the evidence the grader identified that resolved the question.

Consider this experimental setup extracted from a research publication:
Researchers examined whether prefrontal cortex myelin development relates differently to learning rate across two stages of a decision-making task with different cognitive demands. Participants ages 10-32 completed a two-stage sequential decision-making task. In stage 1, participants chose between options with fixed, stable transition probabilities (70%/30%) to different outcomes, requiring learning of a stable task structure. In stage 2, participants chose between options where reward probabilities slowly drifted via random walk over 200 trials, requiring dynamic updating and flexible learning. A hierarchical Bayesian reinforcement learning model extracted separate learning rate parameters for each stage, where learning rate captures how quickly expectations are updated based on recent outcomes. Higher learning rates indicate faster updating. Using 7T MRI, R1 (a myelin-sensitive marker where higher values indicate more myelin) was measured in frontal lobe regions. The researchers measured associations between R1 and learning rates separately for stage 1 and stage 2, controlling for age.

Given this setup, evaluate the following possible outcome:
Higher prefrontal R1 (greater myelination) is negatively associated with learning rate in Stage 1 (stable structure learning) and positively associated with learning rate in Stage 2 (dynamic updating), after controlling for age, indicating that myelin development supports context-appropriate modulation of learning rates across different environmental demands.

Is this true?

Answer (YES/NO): NO